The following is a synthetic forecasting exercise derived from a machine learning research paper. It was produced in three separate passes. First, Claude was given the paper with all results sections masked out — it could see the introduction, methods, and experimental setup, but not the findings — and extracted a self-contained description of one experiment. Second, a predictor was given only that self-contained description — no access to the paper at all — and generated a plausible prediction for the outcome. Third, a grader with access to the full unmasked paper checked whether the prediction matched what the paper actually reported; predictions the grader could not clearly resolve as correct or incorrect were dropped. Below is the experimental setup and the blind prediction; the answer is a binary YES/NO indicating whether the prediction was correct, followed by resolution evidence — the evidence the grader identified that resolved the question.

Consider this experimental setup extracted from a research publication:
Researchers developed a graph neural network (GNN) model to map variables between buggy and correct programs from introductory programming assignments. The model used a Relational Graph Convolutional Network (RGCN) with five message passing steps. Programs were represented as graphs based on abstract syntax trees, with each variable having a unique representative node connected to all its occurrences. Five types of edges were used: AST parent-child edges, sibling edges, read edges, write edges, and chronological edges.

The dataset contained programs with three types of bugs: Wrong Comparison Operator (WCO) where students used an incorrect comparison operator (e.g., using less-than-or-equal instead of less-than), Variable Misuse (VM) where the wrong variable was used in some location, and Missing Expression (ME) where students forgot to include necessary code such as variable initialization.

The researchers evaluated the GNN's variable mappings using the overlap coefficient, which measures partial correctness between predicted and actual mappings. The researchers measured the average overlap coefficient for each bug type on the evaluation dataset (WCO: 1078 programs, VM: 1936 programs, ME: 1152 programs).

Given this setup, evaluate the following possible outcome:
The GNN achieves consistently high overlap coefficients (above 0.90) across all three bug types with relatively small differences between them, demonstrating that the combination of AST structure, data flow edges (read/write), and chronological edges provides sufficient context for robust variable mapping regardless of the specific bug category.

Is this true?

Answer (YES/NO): YES